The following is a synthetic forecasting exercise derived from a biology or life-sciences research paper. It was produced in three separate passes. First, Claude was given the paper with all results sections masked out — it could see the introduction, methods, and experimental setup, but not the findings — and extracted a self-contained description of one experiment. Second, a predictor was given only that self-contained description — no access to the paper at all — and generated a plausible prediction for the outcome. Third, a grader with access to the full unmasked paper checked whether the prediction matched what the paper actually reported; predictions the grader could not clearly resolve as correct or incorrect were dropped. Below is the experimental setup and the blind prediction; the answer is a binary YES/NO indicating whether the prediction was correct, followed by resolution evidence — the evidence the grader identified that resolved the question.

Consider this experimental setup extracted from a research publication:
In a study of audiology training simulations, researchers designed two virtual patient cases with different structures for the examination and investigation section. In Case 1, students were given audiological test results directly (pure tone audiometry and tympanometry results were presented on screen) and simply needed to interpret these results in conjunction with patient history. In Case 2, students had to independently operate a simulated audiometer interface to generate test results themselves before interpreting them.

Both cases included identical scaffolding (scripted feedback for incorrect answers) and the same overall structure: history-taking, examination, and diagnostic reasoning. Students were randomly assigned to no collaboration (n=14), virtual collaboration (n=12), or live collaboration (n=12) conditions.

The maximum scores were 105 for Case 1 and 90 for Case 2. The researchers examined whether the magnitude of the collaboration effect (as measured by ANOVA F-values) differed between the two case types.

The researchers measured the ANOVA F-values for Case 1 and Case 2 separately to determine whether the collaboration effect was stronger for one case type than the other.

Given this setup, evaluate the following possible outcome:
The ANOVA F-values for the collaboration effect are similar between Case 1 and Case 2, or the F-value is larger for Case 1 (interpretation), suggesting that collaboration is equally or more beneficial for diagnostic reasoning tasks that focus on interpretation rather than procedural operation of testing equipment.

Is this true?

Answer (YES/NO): YES